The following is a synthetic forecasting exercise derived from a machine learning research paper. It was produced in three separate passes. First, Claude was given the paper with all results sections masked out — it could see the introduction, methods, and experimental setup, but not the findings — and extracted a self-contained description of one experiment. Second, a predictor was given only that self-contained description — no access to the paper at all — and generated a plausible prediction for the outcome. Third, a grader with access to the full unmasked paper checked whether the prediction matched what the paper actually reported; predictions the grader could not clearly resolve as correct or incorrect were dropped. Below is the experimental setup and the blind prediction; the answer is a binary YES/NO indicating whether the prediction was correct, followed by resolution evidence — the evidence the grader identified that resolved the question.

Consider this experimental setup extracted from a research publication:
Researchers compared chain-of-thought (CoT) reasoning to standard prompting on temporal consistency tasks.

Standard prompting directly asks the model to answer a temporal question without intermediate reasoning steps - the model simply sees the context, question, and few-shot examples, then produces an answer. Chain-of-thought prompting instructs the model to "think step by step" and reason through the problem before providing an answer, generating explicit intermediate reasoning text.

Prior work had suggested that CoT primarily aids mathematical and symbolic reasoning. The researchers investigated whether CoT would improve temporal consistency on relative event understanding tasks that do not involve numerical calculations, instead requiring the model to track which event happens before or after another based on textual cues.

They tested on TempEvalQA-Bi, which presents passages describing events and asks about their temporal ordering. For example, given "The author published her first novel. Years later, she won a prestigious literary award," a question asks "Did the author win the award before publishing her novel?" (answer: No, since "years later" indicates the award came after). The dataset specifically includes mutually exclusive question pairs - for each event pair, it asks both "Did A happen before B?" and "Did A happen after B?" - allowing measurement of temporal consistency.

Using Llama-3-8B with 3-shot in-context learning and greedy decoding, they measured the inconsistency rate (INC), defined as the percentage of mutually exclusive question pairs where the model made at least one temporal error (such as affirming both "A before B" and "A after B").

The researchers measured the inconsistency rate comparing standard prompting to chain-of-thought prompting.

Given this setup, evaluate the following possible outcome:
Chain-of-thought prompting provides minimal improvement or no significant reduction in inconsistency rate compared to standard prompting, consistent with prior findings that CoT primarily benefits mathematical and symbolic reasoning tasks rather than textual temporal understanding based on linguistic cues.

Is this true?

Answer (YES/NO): YES